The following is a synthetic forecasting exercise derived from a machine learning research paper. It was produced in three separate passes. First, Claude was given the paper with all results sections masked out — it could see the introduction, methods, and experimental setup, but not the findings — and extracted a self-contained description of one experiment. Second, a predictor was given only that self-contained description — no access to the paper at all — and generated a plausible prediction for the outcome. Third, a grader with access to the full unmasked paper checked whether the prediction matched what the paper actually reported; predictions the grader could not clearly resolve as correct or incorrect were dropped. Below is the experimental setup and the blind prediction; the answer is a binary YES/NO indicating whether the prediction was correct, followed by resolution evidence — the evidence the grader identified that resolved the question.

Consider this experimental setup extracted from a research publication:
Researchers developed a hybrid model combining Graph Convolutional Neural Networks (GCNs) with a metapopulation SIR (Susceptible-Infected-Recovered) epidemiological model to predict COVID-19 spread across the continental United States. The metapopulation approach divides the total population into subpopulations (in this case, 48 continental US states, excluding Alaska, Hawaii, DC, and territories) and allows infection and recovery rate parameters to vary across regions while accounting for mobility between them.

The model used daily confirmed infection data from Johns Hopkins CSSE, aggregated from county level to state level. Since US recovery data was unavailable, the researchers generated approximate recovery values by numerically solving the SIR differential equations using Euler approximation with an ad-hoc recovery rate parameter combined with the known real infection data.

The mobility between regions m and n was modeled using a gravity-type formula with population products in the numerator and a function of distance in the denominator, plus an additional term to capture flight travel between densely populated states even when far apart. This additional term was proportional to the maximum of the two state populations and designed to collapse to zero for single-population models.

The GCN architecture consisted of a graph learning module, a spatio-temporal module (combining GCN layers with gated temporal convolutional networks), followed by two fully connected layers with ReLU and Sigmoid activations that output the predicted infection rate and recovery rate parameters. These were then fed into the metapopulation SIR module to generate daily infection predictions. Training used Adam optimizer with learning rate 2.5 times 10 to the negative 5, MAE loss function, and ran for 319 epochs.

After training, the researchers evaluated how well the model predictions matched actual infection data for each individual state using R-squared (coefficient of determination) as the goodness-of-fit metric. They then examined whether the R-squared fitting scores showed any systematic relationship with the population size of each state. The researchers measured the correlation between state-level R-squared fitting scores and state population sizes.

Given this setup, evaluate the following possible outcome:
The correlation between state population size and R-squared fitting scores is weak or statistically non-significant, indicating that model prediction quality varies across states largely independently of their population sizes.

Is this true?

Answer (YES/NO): NO